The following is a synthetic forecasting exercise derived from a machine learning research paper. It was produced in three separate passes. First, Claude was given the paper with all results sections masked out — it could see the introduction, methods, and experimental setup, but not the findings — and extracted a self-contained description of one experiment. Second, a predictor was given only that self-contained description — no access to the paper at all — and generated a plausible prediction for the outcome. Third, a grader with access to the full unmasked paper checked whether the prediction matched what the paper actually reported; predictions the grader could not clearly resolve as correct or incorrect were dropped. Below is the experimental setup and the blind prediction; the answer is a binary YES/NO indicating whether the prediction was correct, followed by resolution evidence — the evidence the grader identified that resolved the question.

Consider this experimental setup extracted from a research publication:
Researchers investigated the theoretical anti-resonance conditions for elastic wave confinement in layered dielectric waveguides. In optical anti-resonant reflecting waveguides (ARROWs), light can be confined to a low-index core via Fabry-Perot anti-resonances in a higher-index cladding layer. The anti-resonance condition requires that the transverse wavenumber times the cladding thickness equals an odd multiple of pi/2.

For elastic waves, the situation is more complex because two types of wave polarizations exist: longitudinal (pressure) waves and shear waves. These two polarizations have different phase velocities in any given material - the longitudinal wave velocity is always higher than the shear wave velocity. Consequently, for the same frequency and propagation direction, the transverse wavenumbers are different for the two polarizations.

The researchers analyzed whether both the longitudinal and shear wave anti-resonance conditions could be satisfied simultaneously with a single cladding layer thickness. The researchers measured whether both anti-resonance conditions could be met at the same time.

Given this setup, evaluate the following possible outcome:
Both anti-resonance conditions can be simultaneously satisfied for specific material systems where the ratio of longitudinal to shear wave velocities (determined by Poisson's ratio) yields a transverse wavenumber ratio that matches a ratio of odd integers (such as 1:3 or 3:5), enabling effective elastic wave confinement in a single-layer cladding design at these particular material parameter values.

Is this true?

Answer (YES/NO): NO